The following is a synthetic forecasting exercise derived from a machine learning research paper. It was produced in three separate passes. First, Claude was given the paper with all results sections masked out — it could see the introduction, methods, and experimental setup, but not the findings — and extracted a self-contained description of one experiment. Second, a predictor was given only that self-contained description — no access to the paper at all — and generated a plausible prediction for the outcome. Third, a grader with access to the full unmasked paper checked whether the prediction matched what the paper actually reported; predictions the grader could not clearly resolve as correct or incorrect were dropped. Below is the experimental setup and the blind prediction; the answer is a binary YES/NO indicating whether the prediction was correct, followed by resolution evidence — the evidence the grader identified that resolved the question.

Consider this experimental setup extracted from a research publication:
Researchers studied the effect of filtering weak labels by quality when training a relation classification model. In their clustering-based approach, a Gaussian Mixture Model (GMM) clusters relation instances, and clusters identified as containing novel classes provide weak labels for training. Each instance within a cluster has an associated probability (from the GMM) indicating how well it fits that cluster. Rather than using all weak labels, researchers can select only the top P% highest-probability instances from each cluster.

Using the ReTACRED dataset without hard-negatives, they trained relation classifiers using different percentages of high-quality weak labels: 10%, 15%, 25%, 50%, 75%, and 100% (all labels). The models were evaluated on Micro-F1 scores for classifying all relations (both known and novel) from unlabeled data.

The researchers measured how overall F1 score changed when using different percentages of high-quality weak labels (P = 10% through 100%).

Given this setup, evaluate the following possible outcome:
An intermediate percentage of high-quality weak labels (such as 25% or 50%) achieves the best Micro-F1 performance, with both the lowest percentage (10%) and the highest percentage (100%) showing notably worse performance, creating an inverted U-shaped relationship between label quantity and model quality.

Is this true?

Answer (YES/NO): NO